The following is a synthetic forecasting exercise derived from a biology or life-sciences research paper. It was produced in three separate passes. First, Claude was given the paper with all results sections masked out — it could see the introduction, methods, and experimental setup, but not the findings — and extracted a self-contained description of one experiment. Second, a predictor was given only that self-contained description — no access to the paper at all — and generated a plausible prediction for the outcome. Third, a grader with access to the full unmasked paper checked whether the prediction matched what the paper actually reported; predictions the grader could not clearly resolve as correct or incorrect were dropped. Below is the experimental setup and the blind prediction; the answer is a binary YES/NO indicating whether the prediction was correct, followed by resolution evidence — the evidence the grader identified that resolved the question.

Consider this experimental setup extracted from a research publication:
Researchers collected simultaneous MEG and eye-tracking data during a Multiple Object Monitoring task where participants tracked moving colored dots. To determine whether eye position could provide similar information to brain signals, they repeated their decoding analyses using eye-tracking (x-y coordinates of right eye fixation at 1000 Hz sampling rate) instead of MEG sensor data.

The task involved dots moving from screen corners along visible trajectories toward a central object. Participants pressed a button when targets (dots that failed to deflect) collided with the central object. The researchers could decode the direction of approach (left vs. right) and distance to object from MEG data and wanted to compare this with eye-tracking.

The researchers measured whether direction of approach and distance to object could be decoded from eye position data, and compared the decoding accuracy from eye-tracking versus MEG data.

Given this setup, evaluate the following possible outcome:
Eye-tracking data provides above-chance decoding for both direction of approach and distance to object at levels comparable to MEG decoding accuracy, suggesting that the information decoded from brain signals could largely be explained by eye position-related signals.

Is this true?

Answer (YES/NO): NO